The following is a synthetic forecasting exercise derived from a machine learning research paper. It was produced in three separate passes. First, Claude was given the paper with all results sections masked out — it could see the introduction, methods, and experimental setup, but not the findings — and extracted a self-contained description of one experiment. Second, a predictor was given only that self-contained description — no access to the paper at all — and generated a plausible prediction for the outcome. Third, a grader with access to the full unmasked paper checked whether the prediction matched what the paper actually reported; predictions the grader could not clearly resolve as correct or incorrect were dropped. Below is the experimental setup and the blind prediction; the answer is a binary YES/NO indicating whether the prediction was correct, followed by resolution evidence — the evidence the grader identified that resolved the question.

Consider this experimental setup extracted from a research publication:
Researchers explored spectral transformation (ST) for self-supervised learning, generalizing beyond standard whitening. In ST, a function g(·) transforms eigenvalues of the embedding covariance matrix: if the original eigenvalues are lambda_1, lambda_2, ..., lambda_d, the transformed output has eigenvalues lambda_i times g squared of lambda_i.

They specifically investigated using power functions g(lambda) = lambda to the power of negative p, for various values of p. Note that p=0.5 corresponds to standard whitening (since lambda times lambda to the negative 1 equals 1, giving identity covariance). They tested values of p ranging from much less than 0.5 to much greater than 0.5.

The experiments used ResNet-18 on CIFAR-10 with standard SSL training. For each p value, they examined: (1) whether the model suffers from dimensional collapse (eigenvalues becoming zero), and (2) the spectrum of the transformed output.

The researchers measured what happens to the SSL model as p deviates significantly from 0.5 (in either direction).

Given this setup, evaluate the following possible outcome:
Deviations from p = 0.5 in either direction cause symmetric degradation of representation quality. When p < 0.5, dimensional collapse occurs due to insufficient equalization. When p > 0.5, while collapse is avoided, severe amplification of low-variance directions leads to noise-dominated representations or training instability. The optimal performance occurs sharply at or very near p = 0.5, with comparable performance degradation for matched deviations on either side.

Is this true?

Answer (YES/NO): NO